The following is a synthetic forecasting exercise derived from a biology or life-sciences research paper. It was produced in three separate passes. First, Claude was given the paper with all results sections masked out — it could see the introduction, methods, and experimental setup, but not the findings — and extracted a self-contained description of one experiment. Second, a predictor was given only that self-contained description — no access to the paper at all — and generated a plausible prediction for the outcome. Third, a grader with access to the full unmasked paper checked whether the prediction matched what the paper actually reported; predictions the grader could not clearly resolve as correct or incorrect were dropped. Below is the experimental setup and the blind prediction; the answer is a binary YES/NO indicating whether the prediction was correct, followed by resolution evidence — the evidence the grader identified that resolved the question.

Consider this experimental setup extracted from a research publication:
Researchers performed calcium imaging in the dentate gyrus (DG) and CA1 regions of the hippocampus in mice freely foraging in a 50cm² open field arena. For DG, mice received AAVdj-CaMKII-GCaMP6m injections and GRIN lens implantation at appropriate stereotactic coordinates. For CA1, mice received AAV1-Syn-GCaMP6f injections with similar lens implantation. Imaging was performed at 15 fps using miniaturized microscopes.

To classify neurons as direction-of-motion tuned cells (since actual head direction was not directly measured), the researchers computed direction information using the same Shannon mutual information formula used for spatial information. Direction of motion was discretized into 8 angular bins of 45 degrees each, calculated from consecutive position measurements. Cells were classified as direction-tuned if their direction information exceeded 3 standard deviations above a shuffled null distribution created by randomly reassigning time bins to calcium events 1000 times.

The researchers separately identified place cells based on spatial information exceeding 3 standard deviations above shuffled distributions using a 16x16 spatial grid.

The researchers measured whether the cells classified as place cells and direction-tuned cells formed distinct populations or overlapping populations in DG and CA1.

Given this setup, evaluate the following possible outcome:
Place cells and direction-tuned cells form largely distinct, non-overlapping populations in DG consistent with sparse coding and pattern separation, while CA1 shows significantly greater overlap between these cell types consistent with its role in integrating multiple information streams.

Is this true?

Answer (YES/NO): NO